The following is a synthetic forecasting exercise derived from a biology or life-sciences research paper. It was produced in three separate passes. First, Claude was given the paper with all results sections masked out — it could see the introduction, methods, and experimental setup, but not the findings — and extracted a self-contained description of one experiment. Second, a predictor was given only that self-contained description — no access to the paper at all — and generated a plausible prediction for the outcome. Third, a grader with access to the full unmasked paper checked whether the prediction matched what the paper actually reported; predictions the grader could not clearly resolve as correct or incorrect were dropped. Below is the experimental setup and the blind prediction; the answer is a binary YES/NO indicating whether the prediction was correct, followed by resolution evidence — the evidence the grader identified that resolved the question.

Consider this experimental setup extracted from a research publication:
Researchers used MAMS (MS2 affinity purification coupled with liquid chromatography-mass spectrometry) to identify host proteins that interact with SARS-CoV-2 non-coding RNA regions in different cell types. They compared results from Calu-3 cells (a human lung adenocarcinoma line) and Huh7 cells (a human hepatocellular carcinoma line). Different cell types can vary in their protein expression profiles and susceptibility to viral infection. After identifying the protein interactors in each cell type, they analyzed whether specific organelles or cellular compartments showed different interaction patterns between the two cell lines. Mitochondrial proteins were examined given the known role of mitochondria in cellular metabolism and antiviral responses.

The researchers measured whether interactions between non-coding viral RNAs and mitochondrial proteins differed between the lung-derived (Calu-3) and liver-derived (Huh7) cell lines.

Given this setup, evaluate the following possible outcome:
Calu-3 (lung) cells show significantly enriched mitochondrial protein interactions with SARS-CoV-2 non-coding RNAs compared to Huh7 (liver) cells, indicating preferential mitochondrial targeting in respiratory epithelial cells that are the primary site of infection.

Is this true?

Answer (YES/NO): NO